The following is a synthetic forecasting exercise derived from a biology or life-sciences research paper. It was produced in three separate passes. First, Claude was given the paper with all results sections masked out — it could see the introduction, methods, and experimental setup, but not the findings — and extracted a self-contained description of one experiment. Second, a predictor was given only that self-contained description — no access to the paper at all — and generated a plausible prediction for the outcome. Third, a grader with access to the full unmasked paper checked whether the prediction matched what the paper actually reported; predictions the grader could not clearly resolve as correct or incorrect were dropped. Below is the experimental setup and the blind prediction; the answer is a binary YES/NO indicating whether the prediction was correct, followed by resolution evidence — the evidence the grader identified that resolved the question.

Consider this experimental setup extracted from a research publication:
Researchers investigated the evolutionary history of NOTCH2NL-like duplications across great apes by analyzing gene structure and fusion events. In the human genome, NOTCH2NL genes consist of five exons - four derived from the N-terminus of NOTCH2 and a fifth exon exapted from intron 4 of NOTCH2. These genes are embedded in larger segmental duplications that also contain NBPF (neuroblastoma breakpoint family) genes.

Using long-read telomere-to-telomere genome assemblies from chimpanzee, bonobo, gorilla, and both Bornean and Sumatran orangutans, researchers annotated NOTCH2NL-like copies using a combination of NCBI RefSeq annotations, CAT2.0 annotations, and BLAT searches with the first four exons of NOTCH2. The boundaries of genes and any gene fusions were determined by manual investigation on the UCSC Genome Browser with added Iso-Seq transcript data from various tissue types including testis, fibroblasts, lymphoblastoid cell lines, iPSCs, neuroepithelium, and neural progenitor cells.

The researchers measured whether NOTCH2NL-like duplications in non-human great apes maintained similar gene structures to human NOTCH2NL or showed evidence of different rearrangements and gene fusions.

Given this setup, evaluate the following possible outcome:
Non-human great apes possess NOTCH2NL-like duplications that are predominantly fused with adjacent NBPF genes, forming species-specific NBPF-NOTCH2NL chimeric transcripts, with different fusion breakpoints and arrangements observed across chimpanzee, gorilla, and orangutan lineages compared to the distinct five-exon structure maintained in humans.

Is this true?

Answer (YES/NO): NO